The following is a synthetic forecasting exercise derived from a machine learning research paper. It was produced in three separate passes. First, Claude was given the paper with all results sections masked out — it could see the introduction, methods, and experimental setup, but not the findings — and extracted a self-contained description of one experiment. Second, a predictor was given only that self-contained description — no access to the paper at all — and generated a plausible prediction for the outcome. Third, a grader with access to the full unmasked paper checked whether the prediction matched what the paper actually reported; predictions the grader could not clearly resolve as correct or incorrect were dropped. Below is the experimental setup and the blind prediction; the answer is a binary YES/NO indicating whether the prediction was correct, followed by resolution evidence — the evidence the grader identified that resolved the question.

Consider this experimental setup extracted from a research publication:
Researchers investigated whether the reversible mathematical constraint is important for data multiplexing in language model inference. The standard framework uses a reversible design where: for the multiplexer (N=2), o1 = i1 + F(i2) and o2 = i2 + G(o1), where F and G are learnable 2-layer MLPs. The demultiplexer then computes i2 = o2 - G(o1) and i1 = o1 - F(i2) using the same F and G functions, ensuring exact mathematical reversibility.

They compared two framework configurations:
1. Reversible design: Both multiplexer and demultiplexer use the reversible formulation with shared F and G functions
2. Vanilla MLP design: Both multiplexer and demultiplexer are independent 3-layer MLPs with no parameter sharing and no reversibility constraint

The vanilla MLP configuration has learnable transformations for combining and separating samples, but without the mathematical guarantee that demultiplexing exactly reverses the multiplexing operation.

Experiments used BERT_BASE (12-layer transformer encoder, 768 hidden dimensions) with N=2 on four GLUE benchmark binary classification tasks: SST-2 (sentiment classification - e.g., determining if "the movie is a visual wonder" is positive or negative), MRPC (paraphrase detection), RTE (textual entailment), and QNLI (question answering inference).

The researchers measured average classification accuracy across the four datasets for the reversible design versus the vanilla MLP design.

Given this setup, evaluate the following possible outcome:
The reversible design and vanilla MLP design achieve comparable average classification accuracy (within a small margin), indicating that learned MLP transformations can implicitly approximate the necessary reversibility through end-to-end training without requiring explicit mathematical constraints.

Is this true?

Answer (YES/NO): YES